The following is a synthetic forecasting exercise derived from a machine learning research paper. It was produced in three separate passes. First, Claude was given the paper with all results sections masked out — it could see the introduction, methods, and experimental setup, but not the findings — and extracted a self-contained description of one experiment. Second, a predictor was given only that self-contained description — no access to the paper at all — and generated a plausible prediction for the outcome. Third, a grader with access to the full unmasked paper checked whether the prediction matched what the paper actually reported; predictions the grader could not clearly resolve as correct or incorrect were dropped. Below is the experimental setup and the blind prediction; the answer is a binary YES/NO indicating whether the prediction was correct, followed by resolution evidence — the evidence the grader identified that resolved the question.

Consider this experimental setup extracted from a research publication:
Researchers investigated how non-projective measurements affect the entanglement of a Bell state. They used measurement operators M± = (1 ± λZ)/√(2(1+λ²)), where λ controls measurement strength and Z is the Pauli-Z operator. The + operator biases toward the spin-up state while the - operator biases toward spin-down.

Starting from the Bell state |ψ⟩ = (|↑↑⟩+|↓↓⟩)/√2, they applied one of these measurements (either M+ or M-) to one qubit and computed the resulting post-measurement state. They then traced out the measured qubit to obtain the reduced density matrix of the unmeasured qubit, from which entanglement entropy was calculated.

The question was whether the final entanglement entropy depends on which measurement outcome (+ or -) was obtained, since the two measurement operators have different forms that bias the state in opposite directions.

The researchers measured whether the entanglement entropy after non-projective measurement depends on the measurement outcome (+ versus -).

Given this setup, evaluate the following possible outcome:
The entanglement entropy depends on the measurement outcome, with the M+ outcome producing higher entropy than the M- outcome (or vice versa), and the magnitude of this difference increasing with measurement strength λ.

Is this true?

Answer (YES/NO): NO